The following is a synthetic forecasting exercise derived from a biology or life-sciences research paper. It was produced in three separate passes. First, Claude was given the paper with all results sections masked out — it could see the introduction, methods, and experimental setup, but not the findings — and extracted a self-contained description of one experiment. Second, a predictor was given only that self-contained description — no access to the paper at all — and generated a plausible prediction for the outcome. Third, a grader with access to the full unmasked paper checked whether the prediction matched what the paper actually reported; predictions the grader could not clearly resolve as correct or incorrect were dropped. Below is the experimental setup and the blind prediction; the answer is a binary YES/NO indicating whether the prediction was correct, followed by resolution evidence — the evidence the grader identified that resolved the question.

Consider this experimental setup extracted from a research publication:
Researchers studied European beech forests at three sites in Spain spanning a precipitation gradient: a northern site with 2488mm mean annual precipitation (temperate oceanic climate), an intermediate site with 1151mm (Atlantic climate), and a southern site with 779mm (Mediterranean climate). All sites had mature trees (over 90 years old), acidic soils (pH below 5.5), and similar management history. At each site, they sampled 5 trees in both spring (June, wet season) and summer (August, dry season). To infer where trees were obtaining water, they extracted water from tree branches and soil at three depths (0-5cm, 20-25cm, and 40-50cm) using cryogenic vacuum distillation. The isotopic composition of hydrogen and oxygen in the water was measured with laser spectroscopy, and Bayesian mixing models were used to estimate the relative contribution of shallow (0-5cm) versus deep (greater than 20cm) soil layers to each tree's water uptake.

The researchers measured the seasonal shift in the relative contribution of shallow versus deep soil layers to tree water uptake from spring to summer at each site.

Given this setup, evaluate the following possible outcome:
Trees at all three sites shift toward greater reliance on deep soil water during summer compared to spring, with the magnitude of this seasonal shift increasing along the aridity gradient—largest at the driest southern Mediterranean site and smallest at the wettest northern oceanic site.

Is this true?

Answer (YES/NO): NO